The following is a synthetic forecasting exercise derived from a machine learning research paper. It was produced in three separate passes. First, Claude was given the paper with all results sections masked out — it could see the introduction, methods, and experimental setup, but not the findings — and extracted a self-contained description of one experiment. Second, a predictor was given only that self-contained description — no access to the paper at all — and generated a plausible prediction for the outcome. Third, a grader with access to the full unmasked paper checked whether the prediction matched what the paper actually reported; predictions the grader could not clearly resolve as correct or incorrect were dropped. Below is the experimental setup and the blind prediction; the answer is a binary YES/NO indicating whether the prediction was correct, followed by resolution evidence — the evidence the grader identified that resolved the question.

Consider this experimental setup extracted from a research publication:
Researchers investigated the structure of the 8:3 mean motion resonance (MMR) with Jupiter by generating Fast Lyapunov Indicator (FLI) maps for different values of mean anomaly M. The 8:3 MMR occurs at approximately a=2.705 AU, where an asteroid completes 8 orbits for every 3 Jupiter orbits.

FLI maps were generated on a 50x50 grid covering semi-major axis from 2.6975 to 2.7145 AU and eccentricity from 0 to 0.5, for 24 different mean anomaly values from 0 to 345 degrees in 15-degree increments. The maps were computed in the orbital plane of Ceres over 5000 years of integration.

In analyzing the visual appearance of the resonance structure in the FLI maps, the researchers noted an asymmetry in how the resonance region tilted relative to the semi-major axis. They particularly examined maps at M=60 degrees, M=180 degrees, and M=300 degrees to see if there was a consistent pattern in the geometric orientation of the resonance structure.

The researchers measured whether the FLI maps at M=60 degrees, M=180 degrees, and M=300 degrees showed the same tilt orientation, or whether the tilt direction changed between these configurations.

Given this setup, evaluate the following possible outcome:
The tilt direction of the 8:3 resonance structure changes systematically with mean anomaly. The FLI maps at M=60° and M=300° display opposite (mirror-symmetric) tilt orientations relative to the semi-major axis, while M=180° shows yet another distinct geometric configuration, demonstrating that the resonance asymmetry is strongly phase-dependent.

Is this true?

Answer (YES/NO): NO